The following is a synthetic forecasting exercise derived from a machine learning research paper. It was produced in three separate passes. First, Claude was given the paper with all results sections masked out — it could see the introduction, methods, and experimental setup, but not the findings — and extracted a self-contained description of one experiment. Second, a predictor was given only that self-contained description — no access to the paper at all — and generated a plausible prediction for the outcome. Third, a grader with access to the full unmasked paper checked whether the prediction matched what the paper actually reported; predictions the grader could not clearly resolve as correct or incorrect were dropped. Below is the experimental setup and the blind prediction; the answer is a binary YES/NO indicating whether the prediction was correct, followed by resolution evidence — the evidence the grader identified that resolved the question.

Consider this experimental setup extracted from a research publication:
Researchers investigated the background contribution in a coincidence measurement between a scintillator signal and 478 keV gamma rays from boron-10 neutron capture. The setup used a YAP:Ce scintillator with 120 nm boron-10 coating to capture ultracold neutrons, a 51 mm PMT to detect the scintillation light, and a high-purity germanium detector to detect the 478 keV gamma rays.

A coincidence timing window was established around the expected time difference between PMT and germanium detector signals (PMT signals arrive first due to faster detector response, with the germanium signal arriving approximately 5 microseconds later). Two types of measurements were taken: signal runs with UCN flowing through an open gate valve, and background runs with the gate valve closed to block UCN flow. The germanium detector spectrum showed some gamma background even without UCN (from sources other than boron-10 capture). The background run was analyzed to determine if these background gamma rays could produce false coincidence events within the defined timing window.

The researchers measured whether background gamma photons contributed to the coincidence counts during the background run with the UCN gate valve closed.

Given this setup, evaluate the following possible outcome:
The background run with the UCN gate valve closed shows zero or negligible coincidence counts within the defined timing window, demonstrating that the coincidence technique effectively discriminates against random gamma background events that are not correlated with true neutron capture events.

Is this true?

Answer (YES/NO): YES